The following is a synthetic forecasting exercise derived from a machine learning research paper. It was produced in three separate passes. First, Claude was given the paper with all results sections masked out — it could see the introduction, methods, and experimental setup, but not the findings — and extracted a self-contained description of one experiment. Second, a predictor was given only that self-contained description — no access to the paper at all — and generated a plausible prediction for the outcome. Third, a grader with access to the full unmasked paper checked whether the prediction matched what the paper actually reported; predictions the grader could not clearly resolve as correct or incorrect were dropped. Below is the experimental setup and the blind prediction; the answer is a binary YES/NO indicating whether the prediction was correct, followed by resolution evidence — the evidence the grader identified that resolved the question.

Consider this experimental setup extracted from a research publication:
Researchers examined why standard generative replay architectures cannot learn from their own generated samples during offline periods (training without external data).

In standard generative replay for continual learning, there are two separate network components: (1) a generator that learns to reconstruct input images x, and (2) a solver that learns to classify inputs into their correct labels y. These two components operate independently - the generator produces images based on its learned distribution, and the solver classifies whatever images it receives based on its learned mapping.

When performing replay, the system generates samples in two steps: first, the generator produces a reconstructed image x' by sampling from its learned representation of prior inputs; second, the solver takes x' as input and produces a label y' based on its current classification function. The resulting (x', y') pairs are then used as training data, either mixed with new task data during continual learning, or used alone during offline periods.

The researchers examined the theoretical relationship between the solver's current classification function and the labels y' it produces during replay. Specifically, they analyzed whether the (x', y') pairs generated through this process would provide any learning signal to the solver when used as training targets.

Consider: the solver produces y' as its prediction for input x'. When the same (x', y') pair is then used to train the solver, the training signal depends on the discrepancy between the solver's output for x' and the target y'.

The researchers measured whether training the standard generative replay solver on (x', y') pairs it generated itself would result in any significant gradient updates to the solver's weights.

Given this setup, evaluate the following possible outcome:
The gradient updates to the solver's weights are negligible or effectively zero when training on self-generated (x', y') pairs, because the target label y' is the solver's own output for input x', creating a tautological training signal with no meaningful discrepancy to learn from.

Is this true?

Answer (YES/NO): YES